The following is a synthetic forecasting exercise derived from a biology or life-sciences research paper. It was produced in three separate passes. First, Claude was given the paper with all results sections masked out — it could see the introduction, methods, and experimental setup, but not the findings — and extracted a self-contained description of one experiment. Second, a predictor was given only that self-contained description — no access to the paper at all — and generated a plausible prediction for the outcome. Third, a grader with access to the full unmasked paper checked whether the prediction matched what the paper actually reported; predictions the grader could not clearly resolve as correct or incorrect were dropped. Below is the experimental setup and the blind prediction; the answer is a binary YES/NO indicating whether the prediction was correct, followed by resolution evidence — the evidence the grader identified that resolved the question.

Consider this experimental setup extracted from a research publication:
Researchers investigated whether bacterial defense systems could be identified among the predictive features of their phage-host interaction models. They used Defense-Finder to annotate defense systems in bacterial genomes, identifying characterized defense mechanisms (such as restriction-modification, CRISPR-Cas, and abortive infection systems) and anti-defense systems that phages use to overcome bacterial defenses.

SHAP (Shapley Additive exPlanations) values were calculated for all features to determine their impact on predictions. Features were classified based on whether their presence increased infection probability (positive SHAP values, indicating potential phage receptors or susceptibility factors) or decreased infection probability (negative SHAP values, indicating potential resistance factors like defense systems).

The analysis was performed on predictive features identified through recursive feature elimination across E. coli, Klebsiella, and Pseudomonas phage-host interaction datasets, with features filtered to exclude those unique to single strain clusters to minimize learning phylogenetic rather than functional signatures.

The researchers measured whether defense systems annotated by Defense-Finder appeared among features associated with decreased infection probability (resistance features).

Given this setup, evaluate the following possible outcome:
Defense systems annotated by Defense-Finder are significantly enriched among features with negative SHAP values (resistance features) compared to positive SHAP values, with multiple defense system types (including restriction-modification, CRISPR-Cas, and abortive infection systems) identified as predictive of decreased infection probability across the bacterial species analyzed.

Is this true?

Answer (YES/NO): NO